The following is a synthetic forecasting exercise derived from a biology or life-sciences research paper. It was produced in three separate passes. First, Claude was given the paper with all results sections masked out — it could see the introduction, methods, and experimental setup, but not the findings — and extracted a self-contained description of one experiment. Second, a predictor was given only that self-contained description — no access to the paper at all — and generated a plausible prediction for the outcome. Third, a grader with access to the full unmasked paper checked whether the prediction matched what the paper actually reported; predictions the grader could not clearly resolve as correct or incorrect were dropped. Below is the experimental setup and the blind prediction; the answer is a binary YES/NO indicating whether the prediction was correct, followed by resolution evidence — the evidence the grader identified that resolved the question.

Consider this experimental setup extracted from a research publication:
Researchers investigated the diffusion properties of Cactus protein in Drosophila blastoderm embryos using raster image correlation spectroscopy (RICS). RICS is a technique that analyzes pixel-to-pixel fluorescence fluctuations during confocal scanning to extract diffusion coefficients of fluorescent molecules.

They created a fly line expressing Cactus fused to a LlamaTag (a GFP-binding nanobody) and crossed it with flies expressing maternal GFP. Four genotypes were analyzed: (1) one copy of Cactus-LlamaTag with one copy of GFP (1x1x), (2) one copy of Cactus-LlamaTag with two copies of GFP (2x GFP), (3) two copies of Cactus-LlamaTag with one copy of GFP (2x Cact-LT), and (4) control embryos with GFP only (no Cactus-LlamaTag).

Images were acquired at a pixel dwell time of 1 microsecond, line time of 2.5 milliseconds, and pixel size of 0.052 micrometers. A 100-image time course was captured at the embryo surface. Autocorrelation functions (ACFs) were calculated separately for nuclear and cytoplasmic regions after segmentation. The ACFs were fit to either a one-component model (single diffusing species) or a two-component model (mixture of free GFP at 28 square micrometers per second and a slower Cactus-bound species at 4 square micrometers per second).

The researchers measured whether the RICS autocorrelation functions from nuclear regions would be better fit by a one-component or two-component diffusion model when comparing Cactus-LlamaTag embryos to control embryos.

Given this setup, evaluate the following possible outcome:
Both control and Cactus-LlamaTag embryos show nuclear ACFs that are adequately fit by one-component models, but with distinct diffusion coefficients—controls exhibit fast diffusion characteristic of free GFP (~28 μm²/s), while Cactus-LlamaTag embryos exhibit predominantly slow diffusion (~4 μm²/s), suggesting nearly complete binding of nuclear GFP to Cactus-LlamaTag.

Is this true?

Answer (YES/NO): NO